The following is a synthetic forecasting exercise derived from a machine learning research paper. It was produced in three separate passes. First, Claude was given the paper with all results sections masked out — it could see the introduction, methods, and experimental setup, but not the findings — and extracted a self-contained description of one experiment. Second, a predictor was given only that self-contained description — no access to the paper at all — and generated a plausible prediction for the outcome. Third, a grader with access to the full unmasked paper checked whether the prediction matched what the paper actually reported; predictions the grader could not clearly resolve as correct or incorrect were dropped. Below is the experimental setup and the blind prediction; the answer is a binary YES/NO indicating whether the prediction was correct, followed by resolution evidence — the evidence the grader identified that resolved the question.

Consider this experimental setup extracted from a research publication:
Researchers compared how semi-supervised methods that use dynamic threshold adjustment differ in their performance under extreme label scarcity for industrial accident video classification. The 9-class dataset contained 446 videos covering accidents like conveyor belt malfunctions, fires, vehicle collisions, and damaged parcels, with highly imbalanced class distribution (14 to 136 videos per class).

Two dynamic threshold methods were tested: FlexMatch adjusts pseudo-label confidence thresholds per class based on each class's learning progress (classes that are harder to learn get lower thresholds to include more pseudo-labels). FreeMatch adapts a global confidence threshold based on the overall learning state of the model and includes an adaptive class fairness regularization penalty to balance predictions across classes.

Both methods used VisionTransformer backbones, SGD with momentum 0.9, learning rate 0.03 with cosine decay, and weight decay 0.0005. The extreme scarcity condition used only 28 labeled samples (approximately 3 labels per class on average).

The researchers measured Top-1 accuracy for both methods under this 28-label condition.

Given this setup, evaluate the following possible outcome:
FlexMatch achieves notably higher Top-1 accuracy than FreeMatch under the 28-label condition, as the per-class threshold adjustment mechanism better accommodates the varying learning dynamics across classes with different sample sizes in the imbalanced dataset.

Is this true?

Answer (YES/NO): NO